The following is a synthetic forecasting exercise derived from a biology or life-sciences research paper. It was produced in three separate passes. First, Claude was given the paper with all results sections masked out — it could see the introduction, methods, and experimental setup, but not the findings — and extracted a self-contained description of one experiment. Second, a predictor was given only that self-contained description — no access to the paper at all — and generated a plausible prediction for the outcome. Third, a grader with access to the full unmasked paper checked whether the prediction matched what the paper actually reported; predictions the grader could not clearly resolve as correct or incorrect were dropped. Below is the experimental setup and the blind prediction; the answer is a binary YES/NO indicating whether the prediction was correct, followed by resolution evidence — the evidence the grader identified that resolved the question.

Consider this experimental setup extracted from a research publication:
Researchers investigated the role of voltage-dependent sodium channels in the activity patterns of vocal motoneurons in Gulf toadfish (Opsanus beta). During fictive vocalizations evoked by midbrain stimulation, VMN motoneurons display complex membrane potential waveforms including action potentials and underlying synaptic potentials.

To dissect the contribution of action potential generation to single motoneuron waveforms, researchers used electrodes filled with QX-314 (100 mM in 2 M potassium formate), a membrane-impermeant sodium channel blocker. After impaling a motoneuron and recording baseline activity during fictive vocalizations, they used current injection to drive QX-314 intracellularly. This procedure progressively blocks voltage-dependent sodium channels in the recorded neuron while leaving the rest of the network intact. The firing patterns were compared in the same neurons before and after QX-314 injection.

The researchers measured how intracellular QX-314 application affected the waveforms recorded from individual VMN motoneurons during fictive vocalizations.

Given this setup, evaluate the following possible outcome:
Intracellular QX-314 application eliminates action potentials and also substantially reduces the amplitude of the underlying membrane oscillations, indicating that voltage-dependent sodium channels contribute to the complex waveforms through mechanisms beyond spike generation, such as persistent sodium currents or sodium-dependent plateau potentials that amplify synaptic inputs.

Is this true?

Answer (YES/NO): NO